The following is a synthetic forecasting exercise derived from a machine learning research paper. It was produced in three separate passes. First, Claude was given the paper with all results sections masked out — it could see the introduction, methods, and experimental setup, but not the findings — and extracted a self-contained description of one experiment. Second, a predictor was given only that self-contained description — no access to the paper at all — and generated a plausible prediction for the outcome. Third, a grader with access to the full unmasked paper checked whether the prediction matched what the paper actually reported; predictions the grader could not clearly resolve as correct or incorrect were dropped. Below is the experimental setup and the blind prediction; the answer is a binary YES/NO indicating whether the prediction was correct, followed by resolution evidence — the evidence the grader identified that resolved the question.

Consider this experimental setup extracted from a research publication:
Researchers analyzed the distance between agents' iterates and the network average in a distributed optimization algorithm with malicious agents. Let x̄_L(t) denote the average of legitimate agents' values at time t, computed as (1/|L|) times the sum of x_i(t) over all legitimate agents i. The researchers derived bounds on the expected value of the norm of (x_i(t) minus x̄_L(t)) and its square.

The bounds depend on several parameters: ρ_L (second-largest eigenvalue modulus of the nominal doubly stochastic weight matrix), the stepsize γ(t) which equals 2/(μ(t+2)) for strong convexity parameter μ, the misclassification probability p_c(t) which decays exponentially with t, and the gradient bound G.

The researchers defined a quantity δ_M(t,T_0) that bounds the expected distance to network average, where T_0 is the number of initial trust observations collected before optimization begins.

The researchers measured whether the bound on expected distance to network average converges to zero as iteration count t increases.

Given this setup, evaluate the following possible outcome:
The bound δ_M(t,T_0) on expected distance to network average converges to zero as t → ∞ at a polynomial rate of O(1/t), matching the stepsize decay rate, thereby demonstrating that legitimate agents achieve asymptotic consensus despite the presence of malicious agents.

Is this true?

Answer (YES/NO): YES